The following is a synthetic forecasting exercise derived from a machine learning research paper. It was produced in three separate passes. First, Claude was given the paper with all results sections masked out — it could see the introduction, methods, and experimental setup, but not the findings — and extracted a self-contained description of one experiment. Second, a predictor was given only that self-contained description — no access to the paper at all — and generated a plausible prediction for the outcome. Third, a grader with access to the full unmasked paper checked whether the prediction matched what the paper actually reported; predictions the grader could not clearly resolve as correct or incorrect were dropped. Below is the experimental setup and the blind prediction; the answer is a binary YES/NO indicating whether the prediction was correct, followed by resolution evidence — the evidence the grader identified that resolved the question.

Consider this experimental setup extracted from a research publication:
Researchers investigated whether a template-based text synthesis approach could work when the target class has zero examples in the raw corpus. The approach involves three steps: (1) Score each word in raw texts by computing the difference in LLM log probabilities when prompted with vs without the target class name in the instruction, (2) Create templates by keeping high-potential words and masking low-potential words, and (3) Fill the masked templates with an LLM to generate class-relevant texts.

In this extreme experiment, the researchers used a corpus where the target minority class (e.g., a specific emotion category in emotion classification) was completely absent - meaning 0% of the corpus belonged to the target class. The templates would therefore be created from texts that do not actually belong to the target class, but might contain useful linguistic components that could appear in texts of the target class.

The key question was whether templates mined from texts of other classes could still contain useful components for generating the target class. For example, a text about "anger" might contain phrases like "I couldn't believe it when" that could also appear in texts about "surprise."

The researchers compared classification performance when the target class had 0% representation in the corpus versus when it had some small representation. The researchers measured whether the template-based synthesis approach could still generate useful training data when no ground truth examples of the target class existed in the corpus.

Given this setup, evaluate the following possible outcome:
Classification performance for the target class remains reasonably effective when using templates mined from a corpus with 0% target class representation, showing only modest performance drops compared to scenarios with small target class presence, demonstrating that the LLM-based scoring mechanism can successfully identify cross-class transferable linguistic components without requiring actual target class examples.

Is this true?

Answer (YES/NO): NO